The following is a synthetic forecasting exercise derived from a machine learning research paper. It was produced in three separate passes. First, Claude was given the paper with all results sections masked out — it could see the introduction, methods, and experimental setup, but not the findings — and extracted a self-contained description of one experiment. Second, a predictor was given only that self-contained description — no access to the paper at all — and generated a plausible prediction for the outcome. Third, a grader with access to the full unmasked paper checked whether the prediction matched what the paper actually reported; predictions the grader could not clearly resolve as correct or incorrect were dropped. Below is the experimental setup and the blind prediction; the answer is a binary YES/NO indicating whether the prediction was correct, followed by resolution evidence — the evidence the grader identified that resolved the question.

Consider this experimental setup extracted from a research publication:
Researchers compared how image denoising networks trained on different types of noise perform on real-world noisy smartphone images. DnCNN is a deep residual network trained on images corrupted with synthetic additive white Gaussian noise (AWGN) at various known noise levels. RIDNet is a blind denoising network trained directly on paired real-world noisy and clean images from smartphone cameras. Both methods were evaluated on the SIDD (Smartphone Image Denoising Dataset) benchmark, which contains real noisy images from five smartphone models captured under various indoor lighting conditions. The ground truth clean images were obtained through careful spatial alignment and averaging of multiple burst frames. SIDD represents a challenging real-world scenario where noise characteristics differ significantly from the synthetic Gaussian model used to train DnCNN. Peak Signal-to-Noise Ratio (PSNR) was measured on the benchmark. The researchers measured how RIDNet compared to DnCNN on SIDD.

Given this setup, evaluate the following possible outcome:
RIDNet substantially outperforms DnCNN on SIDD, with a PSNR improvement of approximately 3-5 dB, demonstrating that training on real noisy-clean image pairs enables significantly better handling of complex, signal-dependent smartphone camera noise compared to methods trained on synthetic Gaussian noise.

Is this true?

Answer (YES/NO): NO